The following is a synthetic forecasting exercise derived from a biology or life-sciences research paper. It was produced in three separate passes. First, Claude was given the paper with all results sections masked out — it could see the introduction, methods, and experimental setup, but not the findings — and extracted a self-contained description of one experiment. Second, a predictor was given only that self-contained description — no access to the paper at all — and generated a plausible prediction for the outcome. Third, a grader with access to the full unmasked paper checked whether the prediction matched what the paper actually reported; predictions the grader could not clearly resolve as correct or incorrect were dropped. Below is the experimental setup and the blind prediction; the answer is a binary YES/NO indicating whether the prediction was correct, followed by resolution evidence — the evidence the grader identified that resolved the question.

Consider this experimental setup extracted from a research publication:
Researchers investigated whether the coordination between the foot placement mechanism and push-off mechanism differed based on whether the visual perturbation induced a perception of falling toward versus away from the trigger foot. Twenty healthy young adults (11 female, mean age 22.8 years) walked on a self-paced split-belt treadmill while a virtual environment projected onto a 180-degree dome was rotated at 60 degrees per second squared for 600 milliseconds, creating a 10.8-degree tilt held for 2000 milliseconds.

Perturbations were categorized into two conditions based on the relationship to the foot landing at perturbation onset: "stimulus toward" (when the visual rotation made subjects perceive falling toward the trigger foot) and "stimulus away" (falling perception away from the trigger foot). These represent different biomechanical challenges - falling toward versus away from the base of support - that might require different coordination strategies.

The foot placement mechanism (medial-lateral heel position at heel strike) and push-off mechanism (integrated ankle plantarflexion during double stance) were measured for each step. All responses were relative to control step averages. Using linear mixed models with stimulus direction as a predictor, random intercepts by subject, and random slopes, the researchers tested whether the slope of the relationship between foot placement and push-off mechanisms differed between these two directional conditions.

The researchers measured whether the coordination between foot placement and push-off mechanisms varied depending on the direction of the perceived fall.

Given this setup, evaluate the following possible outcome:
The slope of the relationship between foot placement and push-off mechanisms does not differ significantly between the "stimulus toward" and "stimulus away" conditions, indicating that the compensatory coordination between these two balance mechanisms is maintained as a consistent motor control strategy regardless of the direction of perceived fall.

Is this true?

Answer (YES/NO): YES